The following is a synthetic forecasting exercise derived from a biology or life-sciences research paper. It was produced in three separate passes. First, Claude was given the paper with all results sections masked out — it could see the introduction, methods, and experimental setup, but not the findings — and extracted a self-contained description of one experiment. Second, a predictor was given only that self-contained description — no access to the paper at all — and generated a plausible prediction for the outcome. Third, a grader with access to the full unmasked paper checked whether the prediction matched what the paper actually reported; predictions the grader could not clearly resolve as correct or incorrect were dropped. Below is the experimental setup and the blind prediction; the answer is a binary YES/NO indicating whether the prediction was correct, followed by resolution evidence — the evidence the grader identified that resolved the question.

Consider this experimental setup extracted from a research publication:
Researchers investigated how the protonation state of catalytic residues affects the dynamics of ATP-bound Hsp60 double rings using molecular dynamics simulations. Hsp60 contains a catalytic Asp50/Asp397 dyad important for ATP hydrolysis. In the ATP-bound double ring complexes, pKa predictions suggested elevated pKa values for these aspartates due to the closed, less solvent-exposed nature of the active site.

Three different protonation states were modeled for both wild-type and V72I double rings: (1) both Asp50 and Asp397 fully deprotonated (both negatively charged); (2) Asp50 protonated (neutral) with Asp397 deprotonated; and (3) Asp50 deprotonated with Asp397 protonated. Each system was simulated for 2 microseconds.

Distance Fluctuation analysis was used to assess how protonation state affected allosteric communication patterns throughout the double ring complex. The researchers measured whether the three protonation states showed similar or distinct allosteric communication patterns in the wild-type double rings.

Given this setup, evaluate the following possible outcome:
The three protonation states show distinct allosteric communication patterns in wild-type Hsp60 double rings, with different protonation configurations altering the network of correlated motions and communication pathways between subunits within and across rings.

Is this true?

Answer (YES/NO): YES